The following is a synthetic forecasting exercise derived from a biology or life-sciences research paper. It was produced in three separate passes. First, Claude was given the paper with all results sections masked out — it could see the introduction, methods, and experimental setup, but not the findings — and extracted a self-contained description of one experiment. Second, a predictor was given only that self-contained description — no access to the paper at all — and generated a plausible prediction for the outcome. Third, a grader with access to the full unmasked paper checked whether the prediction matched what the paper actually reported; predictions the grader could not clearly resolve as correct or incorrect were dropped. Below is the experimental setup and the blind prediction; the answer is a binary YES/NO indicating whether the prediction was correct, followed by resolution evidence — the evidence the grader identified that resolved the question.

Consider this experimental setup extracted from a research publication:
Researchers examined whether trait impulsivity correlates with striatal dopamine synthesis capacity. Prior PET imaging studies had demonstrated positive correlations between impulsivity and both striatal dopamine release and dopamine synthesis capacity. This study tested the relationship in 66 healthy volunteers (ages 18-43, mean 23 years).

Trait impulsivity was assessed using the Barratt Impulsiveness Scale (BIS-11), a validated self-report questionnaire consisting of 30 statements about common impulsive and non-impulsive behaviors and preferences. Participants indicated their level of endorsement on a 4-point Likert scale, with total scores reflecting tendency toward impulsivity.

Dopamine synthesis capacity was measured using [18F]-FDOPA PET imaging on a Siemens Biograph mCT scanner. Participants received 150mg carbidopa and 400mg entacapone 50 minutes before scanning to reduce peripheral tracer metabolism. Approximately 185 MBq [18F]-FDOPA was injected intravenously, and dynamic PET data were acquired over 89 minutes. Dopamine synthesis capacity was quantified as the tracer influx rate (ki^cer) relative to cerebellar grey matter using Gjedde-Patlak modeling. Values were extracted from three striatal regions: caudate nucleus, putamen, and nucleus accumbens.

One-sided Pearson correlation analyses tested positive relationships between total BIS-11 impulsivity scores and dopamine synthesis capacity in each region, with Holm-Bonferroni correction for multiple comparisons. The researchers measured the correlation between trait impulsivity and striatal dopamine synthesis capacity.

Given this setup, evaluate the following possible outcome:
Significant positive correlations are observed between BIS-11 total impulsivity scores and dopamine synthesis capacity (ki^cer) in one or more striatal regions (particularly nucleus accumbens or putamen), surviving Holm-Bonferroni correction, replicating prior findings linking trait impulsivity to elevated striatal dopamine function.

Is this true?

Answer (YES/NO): NO